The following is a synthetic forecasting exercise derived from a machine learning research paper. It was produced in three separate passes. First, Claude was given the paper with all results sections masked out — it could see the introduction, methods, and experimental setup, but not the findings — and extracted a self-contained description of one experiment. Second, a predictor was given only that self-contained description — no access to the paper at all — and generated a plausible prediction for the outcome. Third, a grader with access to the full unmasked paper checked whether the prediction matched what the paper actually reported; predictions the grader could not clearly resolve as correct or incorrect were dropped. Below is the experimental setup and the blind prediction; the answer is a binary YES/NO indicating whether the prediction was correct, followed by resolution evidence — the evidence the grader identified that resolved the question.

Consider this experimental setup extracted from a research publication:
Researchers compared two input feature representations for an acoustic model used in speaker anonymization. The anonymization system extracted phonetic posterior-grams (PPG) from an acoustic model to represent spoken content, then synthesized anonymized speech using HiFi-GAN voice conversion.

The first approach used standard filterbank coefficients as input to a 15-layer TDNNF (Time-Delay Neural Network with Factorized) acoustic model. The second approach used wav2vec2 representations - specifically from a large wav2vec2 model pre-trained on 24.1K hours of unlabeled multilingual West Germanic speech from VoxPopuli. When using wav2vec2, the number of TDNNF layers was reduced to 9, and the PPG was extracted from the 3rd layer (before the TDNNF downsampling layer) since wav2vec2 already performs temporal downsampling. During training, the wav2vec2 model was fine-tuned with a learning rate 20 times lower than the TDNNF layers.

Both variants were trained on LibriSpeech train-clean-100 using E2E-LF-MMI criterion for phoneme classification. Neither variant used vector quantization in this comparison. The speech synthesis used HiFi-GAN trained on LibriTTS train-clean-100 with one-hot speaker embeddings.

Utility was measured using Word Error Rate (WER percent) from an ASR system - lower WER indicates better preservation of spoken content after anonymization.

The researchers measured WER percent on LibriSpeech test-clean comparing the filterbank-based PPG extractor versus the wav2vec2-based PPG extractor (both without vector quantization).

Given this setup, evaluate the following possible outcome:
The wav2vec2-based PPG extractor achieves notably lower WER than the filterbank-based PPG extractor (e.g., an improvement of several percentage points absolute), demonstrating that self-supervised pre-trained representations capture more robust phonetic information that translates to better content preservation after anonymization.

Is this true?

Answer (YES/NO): YES